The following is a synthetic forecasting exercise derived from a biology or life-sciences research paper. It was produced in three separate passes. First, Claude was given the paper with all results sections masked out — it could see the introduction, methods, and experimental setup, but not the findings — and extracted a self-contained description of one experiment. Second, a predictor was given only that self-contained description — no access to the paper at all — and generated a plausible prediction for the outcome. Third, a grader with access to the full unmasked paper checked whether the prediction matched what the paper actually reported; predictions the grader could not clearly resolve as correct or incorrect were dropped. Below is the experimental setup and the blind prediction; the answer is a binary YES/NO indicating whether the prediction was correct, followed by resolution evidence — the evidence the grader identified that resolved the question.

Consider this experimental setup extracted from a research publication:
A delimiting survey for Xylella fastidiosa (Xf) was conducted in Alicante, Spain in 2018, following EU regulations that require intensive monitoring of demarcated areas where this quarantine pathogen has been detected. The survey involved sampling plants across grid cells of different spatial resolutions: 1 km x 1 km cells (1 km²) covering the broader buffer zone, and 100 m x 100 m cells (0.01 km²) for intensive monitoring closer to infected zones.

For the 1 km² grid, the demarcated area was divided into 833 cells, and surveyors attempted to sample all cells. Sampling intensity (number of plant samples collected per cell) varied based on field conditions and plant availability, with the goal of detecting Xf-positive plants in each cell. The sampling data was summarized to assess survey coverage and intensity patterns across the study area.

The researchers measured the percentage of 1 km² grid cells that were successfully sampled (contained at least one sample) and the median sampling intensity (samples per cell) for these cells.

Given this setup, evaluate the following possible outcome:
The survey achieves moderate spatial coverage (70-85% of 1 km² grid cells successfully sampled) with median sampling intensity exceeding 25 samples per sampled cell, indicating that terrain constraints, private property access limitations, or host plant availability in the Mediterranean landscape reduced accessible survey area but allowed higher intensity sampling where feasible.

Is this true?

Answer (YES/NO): NO